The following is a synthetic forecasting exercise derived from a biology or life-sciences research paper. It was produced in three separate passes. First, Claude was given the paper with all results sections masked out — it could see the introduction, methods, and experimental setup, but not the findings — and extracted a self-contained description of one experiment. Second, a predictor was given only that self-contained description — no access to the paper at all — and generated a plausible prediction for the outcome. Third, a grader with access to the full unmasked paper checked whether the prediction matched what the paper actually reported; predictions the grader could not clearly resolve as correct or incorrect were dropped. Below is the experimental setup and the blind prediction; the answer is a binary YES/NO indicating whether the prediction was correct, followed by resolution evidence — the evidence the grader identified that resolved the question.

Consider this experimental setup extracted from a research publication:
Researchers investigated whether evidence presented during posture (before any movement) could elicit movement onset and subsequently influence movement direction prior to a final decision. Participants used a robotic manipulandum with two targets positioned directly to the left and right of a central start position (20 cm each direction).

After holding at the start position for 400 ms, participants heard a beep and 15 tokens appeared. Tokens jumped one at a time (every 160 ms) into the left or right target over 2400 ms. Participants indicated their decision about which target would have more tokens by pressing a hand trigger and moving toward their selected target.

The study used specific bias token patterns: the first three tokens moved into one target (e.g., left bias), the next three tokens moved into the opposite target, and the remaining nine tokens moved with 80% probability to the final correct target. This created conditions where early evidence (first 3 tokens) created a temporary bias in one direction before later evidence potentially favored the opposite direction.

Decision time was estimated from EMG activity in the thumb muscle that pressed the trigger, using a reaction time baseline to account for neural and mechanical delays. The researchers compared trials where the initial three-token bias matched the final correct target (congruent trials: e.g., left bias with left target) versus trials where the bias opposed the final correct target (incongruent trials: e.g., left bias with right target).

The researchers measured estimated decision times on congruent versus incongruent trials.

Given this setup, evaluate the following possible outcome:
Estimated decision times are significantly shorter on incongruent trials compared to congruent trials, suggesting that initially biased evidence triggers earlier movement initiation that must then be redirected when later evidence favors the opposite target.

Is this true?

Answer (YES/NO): NO